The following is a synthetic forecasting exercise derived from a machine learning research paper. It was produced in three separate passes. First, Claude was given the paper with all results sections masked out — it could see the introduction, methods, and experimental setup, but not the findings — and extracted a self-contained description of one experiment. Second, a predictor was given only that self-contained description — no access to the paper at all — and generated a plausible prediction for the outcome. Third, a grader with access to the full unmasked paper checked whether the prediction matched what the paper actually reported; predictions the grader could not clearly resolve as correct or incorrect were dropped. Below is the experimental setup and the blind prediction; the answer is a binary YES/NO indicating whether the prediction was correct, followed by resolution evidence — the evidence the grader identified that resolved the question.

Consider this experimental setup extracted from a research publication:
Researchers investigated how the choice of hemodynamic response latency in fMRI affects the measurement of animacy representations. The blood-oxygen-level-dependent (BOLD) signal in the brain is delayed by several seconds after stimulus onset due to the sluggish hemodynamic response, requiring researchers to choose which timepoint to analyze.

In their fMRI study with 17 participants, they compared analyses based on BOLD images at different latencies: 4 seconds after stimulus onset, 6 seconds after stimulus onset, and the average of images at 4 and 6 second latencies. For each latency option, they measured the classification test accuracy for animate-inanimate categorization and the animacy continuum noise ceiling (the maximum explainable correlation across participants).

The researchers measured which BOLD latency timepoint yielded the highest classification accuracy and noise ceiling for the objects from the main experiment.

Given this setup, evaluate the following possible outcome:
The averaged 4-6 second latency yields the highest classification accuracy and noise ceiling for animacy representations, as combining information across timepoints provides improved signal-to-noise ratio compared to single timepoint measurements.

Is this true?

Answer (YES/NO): NO